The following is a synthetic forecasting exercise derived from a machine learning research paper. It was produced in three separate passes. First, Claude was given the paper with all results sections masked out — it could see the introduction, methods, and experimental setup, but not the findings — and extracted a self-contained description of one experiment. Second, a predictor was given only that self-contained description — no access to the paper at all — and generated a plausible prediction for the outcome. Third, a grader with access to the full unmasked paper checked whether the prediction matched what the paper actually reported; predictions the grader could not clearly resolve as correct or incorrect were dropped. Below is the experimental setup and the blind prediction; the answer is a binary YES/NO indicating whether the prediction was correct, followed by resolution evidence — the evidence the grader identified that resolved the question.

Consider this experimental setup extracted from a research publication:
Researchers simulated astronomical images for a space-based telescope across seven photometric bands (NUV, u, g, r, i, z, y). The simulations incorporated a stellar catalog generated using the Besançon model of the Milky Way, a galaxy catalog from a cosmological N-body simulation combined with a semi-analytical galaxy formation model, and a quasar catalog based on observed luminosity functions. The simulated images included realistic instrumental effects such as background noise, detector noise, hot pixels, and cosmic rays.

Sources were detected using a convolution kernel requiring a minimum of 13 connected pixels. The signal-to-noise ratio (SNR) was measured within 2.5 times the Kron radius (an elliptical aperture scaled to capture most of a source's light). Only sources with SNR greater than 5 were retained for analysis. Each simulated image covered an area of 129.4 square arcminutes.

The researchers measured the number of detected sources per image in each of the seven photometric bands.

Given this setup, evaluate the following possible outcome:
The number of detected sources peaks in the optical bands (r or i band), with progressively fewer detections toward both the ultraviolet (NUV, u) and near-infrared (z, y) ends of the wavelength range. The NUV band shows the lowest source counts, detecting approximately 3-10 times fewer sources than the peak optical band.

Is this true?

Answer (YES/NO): NO